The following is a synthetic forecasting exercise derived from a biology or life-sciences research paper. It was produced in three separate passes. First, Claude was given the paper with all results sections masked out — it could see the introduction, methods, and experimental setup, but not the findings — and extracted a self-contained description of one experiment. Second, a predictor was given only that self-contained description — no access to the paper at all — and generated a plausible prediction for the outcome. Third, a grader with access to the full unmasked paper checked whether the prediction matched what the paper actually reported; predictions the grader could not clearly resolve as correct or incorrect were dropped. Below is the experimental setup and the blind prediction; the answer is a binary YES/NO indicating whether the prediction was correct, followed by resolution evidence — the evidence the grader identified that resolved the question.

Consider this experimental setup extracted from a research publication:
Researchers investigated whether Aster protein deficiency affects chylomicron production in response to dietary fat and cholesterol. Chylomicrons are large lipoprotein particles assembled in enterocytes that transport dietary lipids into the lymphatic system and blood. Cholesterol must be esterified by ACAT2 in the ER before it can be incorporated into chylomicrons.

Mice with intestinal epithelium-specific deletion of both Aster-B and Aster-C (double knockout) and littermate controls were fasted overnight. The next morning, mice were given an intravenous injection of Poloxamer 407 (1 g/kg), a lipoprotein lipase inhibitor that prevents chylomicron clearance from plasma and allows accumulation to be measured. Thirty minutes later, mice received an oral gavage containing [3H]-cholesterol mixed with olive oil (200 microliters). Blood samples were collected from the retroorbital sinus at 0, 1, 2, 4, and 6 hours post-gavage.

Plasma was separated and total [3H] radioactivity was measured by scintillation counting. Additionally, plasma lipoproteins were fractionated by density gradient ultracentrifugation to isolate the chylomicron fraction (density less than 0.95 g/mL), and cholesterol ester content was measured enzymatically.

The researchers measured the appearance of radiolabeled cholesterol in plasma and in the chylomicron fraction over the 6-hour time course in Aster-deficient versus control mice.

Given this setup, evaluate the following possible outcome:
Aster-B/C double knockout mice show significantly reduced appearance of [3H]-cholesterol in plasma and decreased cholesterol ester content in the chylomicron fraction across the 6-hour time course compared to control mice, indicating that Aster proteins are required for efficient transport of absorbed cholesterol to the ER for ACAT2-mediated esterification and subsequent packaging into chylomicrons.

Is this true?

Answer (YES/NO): YES